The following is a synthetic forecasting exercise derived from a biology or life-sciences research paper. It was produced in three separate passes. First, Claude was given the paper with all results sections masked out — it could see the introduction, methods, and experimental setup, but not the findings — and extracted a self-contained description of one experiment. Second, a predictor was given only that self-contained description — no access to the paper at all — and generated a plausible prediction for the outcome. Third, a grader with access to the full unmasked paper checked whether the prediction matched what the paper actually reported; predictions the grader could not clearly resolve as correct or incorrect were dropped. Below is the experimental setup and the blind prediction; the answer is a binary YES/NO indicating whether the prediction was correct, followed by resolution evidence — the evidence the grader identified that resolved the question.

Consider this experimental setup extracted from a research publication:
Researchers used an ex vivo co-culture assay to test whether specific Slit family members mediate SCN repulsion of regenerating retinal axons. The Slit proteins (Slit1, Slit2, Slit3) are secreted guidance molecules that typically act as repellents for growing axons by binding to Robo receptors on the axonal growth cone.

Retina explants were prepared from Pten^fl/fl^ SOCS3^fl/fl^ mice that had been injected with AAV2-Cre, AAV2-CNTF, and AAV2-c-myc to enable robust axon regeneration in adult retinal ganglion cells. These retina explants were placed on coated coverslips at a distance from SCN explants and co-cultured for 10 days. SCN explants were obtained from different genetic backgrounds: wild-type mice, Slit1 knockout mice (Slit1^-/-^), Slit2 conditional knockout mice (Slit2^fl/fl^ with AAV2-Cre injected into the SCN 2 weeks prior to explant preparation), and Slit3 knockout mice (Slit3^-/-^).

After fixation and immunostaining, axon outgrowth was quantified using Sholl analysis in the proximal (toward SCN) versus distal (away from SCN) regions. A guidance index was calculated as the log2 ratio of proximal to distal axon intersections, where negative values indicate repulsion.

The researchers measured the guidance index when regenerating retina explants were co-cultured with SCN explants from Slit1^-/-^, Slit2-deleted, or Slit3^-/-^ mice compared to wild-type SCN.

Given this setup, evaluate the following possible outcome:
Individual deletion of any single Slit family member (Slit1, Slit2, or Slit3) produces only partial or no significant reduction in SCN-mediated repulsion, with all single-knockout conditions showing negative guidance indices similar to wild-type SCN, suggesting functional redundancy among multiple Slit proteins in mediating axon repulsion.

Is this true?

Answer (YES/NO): NO